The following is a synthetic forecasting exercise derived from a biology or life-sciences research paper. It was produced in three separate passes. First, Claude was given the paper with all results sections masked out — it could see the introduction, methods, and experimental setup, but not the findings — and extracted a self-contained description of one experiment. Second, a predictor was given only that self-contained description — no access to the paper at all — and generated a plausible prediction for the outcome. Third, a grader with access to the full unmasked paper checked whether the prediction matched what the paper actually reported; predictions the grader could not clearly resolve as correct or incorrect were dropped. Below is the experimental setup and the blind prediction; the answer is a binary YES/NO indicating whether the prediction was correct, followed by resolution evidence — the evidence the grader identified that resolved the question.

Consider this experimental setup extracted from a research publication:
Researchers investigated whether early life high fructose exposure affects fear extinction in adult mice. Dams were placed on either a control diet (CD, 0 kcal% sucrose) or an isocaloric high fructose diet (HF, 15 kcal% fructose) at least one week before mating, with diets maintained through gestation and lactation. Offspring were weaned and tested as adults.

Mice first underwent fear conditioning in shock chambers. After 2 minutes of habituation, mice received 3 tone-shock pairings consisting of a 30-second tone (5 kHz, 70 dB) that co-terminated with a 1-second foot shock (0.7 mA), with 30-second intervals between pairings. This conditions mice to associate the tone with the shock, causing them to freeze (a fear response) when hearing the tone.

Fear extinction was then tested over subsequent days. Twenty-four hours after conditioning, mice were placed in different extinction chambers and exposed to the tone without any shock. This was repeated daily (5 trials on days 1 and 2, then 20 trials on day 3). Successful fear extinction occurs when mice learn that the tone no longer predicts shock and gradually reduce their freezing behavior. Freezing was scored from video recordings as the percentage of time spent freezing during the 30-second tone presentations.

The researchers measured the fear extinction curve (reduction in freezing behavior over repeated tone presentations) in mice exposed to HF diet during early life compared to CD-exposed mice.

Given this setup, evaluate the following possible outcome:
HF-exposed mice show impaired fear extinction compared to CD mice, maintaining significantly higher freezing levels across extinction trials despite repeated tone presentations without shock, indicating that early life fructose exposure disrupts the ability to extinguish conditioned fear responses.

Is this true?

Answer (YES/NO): YES